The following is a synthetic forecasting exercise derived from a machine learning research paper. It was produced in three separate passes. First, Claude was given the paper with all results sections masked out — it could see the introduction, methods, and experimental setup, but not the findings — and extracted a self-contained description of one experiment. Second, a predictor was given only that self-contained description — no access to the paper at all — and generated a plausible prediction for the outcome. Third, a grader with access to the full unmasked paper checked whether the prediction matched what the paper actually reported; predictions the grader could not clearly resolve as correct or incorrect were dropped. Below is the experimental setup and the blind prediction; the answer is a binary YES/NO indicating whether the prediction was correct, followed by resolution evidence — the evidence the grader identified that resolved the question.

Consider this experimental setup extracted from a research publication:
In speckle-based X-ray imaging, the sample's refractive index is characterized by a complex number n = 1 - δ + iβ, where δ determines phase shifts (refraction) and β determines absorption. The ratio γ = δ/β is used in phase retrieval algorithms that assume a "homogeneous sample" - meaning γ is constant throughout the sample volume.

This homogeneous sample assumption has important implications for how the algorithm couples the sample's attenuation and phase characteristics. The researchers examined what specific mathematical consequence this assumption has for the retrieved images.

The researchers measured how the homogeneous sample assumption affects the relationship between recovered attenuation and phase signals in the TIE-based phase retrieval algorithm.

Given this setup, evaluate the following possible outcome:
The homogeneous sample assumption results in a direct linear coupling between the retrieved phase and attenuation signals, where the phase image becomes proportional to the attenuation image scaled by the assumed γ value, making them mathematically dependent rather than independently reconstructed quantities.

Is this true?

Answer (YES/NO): NO